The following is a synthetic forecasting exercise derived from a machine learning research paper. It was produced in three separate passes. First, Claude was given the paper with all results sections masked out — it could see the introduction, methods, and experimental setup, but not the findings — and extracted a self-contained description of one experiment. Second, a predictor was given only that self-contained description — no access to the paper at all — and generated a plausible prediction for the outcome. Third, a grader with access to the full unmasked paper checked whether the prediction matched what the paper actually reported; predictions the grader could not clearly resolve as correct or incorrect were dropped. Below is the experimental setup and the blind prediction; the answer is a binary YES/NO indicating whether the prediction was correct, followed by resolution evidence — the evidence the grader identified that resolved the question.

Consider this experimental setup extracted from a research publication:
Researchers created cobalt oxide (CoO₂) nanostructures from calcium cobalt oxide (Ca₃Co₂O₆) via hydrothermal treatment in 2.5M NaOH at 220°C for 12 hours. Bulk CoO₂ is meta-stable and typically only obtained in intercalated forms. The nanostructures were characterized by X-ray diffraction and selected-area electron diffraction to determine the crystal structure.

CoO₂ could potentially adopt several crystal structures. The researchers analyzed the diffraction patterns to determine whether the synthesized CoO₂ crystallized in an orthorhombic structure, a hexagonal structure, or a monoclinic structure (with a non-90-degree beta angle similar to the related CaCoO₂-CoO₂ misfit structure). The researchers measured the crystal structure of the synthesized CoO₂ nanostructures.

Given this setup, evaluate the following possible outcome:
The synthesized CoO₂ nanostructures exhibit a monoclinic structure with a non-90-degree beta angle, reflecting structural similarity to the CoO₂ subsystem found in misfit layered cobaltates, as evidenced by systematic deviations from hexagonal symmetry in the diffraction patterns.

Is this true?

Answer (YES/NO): YES